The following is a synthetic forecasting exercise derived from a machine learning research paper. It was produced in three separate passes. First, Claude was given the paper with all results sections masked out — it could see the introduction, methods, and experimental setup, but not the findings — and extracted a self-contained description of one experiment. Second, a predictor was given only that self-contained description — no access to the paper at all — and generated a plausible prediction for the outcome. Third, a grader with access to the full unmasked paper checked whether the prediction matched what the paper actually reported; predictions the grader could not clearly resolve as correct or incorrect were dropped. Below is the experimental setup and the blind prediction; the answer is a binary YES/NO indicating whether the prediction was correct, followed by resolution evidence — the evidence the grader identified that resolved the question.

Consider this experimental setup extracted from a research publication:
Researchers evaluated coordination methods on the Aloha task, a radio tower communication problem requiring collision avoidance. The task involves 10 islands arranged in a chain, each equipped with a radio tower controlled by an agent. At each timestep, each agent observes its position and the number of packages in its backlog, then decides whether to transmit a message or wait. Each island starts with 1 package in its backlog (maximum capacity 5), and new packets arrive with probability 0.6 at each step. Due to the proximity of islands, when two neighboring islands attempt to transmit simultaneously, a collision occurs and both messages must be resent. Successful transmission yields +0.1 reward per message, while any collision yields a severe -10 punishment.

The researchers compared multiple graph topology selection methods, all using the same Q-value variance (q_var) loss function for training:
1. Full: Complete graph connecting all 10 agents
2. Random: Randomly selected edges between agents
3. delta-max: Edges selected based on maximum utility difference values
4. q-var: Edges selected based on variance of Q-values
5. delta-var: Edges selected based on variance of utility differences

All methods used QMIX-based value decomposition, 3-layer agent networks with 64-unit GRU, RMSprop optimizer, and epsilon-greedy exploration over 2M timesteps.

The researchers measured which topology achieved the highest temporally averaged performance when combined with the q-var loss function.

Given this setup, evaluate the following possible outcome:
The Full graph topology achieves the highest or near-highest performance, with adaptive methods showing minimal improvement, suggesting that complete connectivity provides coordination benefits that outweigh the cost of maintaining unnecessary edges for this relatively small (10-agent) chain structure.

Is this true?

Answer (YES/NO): NO